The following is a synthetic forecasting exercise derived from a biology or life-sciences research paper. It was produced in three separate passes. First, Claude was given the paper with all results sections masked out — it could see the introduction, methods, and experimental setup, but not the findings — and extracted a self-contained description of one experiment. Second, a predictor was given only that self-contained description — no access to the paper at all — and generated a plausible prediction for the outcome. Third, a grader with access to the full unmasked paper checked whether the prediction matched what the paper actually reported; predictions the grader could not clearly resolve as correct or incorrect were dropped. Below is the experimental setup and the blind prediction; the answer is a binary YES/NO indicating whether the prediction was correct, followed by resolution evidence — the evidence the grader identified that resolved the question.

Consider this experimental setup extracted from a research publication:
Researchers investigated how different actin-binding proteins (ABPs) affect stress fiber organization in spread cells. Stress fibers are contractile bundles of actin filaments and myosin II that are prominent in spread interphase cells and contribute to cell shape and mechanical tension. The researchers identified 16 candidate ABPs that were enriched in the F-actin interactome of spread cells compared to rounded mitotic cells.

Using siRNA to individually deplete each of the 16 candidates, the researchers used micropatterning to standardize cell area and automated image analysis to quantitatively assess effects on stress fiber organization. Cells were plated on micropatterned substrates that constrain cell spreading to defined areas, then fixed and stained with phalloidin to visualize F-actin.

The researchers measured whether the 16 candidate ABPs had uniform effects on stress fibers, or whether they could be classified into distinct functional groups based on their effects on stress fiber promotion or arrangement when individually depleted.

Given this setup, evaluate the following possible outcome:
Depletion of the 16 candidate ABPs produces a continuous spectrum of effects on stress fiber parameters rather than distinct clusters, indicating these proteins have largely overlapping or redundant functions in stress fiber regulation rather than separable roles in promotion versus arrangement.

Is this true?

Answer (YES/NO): NO